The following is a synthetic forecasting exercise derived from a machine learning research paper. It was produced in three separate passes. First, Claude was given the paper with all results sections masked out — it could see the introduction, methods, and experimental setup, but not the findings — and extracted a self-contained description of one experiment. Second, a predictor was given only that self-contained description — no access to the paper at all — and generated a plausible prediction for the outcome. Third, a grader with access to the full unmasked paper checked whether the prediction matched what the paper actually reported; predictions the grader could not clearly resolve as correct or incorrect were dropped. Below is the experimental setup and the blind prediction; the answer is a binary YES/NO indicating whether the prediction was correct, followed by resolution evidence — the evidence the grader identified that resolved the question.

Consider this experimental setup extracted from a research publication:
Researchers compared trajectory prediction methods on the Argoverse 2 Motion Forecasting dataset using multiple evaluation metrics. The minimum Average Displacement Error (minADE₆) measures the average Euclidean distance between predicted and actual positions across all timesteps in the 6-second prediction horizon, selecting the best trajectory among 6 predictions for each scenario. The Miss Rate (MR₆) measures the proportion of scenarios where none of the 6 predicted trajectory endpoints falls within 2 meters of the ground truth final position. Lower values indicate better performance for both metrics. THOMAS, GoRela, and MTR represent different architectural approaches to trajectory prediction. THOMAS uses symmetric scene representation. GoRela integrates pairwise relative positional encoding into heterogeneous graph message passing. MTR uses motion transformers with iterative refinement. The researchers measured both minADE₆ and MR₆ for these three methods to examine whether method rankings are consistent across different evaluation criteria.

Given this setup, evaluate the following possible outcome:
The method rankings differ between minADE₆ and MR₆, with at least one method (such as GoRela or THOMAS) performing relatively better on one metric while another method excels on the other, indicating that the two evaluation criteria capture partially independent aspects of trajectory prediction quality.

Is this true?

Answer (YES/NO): YES